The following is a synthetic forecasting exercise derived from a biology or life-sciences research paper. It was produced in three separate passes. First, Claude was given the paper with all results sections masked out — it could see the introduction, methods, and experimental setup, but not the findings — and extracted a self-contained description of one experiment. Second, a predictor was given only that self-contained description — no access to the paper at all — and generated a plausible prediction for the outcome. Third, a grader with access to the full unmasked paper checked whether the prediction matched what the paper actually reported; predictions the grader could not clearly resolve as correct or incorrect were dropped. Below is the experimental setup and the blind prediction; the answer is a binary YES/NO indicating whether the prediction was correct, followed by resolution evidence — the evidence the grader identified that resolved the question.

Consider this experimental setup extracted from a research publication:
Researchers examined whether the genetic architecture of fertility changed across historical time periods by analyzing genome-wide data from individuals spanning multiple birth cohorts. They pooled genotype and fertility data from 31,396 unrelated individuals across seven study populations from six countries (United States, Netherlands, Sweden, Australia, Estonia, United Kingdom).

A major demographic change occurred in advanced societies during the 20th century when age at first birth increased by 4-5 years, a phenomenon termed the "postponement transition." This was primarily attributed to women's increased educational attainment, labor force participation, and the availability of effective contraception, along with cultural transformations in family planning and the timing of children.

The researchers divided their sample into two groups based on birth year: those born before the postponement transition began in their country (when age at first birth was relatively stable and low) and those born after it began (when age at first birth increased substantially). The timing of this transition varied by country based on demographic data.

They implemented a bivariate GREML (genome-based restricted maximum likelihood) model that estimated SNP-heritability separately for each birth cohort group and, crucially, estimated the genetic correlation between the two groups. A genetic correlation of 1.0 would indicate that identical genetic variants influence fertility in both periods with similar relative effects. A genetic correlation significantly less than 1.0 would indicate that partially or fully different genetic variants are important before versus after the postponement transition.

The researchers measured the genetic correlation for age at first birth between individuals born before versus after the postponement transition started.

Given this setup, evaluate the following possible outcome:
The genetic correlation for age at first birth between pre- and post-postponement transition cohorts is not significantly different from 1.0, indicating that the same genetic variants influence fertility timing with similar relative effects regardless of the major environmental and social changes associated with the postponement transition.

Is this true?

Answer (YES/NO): NO